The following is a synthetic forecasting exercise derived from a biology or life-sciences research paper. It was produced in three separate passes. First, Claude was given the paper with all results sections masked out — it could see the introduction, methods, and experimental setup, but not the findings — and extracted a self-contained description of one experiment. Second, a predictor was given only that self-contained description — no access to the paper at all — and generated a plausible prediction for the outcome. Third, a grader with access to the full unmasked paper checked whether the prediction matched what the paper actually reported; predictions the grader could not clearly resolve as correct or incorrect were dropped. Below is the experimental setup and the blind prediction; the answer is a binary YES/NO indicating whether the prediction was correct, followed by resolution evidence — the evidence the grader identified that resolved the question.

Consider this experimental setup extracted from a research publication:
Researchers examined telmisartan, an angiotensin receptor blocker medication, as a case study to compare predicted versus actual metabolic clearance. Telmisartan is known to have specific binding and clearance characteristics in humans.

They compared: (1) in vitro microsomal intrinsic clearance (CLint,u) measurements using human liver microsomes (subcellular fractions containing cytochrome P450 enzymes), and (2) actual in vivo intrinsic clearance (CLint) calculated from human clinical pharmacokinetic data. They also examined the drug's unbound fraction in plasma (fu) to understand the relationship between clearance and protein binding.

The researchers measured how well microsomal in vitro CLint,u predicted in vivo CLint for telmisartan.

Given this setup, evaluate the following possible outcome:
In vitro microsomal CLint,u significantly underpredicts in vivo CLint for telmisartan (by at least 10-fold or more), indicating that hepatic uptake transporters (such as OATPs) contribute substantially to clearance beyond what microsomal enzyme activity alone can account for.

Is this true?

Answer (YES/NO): YES